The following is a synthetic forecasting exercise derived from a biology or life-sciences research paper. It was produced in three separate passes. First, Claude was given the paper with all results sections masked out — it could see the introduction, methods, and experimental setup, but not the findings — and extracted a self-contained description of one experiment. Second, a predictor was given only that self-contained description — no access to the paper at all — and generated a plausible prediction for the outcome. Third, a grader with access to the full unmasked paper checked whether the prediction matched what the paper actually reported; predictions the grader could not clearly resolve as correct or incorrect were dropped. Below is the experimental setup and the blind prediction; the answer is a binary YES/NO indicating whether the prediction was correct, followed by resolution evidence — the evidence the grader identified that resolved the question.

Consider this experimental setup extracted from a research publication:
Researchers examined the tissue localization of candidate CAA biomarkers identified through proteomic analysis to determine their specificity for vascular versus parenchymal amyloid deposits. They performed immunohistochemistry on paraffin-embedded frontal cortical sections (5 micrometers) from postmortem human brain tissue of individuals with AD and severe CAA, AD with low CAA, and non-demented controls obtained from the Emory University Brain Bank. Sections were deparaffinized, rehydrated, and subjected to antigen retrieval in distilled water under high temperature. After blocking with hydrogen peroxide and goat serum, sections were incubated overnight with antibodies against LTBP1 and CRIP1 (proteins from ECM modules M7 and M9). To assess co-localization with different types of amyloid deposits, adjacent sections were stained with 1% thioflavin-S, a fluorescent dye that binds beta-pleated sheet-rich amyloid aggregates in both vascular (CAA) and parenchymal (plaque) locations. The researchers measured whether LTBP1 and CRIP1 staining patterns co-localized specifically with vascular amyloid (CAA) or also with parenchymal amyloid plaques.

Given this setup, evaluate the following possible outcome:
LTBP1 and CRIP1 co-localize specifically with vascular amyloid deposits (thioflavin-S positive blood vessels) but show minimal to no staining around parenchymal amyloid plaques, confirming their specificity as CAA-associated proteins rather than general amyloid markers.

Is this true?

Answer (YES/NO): YES